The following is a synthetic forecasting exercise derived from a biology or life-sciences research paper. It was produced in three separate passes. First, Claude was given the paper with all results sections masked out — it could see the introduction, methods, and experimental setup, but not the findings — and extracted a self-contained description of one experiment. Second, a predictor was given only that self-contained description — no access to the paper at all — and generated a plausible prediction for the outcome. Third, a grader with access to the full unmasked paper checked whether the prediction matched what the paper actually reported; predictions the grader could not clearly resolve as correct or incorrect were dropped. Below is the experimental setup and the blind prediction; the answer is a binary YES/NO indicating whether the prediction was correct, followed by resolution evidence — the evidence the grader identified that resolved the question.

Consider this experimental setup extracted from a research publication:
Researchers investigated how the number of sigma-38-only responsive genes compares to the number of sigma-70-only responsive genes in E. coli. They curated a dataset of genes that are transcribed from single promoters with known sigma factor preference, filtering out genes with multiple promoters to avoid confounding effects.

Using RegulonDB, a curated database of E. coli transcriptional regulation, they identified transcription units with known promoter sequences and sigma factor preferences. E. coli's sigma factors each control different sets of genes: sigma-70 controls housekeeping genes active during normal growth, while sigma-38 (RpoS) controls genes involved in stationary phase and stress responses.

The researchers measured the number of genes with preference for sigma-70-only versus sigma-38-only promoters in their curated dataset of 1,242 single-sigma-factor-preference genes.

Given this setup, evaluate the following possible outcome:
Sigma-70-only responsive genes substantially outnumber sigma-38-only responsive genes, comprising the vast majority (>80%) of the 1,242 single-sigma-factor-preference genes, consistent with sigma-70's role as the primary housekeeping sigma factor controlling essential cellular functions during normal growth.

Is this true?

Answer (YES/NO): NO